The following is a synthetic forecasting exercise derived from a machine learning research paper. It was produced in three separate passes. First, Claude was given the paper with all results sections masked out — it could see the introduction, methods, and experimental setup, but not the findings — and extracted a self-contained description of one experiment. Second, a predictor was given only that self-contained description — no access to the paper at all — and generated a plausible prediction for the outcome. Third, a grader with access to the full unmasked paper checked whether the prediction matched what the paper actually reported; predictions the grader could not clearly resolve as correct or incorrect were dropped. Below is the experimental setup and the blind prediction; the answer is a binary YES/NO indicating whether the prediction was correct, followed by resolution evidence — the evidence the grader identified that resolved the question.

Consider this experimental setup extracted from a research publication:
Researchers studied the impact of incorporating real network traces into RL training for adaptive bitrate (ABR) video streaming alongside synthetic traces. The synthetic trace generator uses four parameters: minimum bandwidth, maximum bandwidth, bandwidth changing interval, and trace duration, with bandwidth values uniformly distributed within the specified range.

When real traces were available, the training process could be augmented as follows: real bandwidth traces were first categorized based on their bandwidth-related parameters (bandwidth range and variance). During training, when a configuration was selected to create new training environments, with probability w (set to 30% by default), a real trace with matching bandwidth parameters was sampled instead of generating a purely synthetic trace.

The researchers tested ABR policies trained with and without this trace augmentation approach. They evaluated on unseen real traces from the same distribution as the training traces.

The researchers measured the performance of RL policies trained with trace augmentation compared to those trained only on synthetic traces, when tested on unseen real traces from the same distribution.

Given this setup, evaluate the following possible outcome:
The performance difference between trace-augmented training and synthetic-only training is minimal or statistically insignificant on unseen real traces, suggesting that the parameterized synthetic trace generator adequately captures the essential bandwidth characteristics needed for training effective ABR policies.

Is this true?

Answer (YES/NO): NO